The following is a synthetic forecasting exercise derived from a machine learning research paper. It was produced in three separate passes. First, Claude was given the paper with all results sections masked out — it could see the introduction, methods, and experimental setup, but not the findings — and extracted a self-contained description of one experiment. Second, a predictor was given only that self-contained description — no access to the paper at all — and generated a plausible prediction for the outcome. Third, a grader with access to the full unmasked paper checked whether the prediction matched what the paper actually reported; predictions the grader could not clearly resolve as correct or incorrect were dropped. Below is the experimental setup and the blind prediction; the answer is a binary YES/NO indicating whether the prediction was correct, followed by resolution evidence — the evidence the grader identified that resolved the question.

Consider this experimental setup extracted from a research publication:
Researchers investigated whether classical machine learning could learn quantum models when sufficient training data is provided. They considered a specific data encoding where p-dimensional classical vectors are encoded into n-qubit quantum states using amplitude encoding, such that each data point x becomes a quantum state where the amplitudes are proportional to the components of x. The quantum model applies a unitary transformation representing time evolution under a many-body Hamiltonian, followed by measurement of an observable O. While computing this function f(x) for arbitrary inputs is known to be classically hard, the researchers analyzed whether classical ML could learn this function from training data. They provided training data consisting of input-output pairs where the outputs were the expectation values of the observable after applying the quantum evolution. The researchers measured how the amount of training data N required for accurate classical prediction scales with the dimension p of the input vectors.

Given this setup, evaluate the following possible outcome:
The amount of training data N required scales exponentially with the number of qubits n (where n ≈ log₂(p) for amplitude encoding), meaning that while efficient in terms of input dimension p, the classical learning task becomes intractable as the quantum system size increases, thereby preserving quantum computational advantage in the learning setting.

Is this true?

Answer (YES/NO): NO